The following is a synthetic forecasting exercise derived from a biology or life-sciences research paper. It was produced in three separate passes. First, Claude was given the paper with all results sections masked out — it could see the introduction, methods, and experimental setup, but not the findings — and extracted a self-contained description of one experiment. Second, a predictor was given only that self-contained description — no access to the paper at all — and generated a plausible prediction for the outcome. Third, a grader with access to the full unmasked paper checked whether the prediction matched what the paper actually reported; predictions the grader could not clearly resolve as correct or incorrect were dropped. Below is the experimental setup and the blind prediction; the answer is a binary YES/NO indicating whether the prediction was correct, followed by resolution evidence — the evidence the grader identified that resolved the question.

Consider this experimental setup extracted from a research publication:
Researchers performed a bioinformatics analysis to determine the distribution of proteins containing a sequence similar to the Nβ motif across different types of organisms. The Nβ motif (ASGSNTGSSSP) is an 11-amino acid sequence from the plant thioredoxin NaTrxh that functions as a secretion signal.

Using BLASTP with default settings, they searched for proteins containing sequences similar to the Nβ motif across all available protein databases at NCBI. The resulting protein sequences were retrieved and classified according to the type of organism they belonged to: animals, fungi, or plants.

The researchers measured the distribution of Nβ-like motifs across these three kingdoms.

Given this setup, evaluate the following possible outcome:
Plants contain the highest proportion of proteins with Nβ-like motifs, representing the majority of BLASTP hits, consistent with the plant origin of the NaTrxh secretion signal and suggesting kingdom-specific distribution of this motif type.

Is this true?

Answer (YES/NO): NO